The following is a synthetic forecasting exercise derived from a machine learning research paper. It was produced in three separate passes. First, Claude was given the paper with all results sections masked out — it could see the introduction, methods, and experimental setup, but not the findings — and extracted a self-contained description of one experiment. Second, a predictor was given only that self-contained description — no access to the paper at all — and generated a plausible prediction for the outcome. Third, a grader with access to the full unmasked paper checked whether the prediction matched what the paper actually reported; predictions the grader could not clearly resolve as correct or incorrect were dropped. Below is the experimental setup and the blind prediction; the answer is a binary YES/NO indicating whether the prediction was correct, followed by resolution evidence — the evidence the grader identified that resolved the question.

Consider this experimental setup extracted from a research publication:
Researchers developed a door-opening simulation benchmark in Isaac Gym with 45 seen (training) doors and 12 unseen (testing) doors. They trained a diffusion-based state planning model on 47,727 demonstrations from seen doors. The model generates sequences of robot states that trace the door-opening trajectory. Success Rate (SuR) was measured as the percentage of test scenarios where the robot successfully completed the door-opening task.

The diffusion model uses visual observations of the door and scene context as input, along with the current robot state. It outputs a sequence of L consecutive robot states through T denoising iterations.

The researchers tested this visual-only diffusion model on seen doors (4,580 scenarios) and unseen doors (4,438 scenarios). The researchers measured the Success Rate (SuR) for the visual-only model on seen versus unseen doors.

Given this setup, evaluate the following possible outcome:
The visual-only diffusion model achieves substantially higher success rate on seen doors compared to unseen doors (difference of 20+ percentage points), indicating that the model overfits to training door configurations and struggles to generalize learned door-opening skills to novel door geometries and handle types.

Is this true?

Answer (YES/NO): NO